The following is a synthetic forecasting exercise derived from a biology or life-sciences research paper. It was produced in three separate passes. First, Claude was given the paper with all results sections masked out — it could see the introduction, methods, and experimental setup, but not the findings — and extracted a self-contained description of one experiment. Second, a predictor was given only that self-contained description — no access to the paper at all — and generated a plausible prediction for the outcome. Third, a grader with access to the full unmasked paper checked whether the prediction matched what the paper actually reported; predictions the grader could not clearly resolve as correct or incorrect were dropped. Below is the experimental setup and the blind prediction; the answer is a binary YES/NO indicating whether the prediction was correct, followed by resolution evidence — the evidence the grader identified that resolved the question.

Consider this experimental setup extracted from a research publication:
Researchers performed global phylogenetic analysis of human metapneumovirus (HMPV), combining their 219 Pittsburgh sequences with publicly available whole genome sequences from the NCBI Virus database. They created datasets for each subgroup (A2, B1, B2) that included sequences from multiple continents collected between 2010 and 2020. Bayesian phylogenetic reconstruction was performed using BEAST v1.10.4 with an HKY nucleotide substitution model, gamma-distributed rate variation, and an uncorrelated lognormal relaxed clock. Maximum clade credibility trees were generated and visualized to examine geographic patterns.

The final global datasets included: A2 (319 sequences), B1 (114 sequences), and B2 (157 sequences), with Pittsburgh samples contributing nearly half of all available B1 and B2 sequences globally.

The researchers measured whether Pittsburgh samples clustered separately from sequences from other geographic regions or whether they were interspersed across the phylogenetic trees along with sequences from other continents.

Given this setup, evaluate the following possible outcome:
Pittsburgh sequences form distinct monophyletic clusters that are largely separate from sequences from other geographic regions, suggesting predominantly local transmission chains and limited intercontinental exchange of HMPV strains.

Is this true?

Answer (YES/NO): NO